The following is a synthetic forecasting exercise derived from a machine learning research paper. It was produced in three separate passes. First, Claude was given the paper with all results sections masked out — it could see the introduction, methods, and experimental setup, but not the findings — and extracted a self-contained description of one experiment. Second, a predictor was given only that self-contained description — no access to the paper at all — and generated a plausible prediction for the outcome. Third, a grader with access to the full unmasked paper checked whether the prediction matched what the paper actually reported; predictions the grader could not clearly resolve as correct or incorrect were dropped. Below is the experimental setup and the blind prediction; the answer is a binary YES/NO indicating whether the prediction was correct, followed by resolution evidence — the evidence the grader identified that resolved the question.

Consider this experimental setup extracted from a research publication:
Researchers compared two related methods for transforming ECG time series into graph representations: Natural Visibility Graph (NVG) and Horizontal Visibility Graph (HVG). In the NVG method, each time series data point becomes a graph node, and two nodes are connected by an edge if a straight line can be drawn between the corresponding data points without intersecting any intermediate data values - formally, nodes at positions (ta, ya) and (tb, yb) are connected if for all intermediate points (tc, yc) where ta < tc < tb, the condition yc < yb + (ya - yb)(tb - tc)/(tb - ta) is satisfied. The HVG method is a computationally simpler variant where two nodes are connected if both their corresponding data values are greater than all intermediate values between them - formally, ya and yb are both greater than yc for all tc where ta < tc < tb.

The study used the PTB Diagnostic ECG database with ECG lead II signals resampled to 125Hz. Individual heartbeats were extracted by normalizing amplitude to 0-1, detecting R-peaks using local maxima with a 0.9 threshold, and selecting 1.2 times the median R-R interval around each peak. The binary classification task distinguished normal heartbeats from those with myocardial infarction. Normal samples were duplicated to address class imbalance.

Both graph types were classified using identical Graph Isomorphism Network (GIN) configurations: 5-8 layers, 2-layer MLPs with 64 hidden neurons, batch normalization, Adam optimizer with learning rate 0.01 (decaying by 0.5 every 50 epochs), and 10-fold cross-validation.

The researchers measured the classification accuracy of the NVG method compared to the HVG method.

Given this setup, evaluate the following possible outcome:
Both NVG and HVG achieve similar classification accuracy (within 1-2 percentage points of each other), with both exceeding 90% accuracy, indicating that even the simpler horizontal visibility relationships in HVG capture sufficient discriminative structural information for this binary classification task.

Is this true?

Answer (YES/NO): YES